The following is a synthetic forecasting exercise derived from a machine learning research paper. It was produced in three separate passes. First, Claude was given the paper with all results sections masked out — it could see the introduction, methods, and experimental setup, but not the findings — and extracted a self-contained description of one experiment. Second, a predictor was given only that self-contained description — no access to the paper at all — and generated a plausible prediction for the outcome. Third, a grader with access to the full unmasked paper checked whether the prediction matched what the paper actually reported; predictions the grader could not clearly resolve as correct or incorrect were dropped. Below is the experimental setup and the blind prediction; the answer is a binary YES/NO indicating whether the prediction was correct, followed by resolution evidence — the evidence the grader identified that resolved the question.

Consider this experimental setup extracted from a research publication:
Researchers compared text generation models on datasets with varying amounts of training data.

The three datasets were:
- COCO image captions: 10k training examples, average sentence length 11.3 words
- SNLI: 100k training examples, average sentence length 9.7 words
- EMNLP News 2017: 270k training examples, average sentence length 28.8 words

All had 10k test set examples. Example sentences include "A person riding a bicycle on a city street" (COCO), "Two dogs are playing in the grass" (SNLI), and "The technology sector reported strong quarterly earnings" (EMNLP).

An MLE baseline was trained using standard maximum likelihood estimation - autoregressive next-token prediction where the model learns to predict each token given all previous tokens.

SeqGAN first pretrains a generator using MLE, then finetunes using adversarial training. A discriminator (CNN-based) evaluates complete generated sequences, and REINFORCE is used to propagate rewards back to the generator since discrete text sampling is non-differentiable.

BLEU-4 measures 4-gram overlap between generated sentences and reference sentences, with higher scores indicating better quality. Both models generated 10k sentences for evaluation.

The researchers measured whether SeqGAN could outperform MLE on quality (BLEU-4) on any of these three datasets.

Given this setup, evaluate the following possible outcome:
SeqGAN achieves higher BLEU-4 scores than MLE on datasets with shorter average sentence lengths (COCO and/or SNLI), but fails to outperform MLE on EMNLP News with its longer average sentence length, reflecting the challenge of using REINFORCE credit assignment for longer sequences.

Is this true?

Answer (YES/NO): NO